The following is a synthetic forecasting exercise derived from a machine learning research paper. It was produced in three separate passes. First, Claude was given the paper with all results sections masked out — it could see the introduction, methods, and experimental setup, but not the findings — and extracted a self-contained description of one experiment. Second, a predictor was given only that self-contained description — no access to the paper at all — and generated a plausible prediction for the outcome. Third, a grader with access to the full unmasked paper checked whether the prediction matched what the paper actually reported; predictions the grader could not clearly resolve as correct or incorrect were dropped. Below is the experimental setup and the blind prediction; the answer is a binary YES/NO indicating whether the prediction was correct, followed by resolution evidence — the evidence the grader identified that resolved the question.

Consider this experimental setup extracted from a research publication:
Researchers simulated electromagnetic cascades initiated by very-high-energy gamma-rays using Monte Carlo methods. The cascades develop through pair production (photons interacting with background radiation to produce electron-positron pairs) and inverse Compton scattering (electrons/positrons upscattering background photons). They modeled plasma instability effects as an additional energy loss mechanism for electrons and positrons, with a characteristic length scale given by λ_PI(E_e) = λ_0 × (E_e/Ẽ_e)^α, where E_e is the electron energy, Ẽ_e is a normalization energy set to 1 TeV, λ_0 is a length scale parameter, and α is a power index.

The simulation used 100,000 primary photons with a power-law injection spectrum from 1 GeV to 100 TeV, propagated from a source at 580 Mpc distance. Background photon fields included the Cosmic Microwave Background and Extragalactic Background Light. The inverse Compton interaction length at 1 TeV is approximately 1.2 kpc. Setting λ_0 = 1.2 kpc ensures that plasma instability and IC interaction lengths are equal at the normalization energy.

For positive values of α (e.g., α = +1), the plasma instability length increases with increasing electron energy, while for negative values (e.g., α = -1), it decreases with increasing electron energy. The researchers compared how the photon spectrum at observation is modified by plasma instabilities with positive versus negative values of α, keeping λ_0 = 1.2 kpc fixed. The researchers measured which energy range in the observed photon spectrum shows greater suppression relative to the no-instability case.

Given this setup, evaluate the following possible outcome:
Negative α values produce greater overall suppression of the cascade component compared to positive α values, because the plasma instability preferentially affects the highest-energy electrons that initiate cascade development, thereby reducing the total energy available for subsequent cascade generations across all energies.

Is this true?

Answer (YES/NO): NO